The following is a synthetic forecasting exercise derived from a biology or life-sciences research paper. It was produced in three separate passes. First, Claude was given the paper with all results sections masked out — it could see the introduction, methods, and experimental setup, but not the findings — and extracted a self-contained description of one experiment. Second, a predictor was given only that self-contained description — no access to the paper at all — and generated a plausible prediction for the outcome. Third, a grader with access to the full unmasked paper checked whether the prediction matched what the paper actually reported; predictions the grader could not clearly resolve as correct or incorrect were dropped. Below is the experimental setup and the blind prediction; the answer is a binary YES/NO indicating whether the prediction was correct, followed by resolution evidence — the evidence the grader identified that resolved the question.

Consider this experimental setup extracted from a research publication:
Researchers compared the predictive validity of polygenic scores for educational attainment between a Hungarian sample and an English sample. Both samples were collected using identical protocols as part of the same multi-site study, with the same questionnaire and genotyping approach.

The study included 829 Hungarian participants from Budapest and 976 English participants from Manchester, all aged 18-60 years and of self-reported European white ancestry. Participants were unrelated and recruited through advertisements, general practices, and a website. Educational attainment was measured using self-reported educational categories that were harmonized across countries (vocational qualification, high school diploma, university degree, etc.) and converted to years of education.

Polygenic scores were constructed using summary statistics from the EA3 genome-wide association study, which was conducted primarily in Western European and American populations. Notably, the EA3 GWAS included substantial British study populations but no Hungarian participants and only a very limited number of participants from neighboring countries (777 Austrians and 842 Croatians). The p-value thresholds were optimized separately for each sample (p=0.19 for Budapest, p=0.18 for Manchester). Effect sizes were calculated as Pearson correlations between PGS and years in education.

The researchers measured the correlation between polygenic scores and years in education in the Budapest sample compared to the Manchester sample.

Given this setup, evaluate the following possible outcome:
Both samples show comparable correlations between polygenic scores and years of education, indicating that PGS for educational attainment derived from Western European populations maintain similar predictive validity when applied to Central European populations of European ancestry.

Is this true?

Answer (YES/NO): YES